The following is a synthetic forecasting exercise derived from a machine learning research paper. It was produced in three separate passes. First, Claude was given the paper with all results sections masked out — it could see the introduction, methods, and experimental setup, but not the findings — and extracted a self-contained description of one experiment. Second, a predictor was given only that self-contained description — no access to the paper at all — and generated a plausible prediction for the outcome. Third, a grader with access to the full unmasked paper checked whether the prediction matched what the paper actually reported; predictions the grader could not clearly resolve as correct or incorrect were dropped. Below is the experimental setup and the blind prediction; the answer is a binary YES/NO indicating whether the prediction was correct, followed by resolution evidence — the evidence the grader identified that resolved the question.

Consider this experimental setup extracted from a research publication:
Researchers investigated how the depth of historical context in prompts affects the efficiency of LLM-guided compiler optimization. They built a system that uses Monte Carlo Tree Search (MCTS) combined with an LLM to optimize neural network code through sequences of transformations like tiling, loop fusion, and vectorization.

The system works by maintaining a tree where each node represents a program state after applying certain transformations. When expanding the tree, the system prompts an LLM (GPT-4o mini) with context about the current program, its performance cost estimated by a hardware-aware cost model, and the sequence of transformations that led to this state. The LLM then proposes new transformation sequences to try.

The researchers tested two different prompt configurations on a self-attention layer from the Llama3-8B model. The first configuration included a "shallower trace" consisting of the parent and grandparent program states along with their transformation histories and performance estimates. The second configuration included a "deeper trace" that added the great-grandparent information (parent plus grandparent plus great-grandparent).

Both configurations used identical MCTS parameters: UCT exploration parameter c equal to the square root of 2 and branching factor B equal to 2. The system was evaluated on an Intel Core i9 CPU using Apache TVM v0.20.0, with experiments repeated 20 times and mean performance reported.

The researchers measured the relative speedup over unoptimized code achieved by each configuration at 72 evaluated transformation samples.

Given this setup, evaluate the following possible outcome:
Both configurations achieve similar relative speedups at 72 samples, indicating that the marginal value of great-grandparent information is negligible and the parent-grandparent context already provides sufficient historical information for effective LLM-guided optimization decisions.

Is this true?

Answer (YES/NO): NO